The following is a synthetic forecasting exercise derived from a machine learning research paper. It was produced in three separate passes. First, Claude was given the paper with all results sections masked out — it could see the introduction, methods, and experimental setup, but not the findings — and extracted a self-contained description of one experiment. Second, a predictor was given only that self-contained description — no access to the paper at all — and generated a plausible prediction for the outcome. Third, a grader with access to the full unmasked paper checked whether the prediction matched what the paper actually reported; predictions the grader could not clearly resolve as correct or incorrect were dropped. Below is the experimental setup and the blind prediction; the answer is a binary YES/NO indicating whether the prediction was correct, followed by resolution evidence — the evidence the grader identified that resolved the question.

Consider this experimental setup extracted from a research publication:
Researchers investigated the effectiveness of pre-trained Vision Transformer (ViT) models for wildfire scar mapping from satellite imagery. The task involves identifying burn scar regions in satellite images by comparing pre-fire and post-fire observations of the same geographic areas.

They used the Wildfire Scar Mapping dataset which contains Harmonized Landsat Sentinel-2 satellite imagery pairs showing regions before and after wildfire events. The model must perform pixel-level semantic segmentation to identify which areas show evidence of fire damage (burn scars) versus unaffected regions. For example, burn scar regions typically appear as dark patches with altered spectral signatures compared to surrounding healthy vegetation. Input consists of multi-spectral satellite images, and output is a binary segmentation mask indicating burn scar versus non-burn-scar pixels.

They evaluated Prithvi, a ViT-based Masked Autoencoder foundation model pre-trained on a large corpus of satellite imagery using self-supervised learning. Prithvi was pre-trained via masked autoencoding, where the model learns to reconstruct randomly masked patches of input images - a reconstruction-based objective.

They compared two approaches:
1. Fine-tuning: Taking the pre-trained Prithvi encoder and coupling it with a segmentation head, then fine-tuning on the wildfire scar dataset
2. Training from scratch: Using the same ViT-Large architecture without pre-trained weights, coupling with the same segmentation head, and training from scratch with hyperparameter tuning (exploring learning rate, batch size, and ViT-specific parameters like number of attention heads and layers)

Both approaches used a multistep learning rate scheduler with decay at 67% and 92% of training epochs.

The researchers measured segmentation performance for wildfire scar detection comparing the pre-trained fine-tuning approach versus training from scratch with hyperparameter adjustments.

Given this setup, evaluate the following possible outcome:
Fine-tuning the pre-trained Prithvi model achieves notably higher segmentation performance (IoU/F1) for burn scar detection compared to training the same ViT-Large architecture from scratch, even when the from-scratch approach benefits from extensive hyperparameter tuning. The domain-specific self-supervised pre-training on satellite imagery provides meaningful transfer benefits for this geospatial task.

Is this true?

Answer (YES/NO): NO